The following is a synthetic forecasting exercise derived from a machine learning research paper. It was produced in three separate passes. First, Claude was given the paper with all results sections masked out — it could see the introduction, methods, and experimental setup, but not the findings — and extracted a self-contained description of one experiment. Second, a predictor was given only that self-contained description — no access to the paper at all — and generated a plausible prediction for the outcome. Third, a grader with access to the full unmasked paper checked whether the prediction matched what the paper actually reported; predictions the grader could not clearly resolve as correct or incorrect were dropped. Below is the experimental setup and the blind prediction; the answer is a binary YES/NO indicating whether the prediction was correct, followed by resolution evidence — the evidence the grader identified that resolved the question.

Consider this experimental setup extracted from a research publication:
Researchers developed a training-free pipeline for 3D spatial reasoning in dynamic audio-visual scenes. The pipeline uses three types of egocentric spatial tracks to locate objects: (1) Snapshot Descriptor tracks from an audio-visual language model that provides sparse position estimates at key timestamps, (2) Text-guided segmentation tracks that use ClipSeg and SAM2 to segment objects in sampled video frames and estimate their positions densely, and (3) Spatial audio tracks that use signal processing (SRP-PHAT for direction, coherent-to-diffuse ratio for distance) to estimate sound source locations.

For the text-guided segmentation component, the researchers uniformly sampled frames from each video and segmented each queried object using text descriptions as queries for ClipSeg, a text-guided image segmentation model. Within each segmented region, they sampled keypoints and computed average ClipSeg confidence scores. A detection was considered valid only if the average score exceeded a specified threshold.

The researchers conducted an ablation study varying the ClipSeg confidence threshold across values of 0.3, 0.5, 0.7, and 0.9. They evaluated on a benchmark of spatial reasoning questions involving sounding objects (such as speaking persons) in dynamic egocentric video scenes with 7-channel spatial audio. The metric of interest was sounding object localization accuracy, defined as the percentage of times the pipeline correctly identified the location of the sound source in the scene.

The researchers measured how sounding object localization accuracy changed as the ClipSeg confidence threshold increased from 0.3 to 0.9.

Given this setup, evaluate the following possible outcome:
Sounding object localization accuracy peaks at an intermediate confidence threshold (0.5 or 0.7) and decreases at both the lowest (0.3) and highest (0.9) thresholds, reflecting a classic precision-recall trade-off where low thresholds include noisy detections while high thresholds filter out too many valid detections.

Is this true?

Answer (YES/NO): NO